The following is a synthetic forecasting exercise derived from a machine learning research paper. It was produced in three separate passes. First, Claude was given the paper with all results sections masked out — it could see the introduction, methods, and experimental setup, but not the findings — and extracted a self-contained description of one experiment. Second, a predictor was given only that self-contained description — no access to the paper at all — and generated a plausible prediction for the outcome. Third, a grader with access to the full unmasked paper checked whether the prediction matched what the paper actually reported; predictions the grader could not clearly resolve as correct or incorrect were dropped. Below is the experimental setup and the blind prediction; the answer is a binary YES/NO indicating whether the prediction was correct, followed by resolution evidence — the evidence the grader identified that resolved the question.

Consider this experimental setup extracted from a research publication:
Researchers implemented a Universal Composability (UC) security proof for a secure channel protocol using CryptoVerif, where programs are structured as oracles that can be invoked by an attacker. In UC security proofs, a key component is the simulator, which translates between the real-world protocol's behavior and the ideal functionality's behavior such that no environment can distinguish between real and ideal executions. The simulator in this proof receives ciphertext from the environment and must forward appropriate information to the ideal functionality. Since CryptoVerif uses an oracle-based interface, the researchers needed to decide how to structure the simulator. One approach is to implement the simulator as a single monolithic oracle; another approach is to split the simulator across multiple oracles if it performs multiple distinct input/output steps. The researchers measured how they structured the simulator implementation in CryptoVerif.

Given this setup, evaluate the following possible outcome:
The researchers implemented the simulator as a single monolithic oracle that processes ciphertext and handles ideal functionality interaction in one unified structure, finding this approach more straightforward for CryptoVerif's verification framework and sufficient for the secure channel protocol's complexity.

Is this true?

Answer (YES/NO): NO